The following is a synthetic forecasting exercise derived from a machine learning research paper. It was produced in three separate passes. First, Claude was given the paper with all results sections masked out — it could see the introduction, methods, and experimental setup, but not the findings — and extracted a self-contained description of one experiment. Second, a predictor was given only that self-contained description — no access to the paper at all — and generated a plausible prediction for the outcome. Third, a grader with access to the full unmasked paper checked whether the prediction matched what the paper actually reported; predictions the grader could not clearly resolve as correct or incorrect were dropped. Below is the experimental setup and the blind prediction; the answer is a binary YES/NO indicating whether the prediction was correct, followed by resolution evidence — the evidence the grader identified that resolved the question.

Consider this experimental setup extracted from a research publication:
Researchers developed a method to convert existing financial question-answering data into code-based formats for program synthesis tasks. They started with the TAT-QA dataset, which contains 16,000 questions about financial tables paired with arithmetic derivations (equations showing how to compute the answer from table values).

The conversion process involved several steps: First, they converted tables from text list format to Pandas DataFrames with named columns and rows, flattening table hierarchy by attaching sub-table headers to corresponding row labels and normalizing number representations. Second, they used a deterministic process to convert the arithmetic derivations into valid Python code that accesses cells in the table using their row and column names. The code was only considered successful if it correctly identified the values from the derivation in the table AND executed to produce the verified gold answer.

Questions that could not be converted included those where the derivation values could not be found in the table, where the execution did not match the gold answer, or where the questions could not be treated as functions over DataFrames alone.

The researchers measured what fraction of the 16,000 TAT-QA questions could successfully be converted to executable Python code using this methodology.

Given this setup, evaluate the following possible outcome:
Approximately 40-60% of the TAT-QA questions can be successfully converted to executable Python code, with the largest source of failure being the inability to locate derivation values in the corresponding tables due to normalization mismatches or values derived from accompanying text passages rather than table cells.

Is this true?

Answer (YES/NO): NO